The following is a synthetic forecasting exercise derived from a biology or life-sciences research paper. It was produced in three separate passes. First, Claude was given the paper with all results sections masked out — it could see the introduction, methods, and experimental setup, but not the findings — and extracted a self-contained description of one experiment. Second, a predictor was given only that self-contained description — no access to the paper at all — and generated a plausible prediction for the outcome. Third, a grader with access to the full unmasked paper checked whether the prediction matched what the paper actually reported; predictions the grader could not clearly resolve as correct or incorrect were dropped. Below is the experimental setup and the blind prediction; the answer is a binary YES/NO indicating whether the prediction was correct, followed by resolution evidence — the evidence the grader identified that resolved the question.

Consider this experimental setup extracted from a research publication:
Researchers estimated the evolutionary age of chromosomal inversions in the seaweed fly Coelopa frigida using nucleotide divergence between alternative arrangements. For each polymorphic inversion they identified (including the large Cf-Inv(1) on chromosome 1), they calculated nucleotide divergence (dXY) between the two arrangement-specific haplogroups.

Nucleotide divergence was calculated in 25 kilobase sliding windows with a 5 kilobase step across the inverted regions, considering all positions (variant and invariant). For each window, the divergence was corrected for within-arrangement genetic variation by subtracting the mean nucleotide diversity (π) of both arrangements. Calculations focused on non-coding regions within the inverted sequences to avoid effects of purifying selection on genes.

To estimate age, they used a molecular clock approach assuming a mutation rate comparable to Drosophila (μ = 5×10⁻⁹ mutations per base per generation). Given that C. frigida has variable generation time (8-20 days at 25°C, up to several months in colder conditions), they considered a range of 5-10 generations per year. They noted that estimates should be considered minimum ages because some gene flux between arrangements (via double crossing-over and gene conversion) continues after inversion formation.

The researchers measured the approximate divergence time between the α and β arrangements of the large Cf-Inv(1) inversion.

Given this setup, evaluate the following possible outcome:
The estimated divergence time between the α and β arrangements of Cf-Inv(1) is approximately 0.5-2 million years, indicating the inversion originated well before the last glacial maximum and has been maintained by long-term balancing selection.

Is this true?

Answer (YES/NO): NO